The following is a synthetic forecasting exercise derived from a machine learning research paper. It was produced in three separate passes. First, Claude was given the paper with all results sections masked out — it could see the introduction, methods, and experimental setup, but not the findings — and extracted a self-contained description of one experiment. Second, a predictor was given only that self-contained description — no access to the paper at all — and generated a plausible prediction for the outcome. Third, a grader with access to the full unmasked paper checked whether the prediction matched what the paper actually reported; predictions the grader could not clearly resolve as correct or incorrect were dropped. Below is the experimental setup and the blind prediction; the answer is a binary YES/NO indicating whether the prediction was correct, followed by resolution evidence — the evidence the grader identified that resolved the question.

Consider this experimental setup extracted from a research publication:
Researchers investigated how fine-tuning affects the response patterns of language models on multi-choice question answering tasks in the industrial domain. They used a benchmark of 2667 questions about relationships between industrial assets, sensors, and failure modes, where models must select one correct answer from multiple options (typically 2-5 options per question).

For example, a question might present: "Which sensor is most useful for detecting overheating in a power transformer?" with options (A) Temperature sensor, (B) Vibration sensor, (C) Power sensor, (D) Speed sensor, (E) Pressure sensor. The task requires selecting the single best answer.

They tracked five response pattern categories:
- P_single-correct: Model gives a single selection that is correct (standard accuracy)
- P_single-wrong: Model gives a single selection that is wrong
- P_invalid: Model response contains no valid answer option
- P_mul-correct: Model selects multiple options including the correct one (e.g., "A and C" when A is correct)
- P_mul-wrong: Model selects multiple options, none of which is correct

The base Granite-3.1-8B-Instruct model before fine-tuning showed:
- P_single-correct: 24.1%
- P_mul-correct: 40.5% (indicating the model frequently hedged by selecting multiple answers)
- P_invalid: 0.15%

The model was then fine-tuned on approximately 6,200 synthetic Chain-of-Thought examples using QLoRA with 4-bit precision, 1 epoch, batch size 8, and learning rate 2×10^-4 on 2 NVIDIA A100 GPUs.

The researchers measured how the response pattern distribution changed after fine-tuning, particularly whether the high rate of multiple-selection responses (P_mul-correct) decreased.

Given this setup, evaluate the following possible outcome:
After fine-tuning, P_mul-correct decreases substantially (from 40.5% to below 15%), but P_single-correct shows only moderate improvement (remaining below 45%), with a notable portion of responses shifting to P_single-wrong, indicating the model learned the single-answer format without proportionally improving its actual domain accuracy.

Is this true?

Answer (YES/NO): NO